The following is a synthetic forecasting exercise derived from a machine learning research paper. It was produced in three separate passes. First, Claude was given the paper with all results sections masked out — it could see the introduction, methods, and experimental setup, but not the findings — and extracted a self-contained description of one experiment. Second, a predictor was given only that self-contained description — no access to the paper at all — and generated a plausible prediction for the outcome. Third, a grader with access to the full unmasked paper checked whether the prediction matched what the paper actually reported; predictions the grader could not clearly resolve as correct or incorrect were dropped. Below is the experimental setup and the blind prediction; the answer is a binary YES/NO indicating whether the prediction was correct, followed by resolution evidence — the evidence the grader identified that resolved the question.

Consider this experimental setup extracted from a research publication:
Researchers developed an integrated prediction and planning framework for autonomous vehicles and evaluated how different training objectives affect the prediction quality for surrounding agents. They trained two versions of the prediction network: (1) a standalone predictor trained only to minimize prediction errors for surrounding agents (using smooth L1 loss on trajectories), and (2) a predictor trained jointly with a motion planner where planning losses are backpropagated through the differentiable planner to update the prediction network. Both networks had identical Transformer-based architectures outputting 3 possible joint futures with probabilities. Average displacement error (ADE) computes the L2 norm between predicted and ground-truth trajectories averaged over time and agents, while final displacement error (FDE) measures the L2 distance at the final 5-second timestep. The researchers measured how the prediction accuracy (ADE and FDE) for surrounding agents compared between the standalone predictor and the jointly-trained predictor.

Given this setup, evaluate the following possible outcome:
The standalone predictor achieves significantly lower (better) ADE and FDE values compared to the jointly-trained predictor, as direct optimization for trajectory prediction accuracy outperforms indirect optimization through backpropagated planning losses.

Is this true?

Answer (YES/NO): NO